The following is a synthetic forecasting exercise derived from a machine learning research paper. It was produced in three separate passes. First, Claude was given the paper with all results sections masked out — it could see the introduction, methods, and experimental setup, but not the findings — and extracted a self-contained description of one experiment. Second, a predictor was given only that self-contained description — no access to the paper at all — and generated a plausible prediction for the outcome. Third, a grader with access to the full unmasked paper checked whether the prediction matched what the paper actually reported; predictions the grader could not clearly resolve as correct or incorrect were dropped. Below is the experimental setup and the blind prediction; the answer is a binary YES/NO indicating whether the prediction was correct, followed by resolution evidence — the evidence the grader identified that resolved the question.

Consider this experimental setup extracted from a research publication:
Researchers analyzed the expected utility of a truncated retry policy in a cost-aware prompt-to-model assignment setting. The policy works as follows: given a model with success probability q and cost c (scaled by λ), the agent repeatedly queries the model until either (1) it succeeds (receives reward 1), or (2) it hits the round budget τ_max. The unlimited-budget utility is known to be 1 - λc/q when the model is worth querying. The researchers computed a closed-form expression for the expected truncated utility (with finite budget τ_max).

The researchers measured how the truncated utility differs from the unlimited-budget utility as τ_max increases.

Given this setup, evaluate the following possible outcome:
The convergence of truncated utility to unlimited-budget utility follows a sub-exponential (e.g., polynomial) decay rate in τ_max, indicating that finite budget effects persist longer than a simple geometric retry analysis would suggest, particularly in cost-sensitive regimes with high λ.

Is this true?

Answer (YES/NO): NO